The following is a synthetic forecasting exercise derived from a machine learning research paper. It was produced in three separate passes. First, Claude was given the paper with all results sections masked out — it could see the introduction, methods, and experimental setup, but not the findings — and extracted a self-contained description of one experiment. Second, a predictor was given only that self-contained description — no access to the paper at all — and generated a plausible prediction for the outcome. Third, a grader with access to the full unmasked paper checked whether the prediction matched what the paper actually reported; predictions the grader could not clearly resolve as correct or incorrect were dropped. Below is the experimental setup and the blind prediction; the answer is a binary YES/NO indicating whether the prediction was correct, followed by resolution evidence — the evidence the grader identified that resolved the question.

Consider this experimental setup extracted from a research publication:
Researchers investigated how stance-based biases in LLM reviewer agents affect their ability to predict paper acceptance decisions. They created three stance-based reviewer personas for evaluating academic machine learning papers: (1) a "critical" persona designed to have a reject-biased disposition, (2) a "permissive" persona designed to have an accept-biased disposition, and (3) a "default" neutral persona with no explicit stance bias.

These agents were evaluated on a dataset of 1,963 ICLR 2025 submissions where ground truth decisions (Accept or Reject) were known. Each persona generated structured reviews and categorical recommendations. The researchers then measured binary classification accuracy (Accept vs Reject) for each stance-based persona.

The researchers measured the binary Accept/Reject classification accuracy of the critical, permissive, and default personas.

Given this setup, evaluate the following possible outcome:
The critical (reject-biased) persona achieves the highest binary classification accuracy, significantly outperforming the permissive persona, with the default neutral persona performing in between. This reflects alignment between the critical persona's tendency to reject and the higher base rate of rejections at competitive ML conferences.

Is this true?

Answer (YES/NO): NO